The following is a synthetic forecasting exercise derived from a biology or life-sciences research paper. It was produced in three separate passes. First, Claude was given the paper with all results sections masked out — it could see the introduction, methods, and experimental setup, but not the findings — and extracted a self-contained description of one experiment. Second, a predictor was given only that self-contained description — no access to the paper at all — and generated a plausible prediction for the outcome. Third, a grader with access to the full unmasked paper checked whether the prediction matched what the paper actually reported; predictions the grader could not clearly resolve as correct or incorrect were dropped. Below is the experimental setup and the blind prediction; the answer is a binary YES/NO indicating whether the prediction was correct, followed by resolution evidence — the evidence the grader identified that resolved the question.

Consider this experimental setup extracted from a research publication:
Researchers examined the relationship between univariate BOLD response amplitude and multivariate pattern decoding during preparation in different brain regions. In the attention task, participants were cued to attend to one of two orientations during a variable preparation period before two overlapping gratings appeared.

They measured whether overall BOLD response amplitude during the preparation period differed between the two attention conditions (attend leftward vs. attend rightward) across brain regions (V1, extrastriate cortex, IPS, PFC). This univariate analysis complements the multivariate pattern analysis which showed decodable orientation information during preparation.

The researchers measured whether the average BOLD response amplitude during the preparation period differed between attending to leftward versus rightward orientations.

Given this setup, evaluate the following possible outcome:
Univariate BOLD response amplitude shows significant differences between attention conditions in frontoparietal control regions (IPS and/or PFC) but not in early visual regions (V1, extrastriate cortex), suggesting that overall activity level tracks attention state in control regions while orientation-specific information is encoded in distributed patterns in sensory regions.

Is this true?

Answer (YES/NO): NO